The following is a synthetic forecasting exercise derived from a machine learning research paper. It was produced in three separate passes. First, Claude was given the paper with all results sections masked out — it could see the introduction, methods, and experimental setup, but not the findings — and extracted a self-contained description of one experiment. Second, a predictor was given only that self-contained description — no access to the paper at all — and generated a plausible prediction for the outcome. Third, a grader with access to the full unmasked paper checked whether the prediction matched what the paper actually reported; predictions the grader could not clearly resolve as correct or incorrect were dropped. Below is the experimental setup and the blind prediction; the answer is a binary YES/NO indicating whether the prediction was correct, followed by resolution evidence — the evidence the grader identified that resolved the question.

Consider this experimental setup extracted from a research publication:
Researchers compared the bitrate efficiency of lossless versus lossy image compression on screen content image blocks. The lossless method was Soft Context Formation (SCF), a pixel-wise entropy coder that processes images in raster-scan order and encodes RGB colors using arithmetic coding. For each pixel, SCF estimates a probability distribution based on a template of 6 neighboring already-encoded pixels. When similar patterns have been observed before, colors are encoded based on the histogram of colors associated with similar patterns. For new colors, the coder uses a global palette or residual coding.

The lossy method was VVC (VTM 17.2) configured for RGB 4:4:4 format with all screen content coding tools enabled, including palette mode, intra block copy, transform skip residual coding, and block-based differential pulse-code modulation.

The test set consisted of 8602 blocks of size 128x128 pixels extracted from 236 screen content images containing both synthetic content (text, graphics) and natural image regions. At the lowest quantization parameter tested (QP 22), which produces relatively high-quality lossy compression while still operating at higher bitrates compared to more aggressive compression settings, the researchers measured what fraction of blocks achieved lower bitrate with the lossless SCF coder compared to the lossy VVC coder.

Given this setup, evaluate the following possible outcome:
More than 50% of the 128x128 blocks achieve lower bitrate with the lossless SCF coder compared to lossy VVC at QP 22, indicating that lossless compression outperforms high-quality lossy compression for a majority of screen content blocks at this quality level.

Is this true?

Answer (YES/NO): NO